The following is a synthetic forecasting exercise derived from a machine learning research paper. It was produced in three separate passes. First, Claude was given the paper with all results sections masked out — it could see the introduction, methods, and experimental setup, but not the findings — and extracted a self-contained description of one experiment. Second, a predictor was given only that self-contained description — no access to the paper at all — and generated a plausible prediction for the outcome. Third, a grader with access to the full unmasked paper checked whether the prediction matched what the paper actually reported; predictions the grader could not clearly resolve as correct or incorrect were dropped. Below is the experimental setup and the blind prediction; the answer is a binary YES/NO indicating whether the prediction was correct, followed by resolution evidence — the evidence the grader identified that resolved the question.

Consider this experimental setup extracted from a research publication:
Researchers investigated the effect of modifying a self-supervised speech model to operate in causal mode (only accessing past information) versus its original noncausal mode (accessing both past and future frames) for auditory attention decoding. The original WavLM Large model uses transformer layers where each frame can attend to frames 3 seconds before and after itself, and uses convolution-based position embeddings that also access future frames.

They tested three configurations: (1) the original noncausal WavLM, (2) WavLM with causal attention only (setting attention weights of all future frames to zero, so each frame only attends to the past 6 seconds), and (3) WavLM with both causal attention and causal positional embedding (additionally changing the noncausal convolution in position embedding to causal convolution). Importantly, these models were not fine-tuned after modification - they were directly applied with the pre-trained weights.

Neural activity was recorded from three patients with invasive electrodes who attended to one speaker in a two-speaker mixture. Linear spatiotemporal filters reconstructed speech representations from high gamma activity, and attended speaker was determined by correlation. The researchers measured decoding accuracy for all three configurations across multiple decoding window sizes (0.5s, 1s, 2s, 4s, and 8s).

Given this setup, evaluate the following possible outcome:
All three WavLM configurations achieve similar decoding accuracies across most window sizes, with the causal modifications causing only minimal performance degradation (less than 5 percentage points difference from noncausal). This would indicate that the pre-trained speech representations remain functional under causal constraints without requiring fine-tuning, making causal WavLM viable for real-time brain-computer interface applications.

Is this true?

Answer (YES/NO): YES